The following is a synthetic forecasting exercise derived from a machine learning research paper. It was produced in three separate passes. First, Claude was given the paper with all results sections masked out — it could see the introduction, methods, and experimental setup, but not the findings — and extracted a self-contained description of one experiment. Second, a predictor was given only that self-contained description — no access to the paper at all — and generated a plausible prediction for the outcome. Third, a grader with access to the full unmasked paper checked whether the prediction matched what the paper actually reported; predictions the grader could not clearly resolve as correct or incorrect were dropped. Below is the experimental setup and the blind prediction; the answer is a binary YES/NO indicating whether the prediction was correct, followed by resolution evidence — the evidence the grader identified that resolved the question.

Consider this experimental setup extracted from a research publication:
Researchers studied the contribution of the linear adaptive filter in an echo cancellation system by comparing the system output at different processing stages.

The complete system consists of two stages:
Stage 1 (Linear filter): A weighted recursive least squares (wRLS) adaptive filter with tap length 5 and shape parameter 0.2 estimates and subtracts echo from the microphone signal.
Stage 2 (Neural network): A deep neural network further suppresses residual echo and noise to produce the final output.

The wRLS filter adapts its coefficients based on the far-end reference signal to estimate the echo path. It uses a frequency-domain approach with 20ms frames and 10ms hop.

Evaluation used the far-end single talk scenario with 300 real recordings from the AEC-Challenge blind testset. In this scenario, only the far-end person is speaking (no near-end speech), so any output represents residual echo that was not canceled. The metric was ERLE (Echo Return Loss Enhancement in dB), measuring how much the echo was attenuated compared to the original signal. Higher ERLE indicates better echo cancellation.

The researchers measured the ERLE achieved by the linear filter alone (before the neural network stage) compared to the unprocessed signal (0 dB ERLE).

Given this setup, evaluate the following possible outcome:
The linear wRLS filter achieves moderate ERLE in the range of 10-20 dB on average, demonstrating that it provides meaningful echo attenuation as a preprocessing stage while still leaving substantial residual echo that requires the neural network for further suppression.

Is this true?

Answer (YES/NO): NO